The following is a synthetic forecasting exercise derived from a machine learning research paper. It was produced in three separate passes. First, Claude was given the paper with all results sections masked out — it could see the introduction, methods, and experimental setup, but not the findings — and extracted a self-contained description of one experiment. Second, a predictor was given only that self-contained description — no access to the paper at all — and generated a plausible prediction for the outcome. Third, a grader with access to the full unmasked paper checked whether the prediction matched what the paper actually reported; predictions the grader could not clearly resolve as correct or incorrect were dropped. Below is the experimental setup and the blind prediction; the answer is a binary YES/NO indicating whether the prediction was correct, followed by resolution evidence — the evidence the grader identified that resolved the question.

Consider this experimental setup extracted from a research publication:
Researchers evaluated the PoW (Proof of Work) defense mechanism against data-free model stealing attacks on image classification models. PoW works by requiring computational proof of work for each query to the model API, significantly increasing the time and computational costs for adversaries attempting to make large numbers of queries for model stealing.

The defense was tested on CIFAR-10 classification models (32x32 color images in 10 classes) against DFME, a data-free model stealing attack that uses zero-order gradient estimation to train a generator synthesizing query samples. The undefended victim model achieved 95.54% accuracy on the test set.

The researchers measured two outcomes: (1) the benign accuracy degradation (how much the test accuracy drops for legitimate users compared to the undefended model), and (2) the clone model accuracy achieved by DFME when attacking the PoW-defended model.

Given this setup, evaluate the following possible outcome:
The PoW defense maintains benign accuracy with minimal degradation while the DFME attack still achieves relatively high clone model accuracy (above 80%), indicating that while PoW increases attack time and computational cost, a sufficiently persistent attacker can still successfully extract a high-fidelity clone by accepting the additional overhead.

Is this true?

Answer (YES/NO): NO